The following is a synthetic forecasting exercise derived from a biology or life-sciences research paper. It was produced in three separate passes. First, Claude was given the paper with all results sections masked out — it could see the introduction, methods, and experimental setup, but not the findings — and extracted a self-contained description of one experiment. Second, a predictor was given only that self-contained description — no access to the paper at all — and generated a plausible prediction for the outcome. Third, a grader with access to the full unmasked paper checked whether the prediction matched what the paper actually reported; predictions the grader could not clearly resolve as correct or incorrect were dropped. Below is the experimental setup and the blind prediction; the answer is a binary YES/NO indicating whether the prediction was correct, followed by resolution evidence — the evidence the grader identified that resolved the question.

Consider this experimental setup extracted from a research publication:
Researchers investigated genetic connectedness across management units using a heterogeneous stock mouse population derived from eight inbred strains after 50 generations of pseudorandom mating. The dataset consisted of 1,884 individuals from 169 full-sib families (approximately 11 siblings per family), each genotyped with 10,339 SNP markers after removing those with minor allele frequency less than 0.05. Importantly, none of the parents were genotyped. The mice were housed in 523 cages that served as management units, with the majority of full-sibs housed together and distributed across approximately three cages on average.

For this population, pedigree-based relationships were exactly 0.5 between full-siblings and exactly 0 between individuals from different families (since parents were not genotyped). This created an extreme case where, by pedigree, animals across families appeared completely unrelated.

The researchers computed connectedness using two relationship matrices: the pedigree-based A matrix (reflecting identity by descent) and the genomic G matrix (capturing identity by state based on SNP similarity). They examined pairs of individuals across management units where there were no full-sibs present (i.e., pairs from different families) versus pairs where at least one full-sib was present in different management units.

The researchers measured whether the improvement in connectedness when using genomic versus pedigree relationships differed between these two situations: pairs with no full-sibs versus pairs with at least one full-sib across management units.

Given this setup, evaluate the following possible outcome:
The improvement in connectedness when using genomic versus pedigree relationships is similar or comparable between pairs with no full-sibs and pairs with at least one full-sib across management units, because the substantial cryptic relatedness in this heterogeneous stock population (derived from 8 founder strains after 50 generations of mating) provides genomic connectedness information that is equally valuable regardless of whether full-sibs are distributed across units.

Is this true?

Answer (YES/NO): YES